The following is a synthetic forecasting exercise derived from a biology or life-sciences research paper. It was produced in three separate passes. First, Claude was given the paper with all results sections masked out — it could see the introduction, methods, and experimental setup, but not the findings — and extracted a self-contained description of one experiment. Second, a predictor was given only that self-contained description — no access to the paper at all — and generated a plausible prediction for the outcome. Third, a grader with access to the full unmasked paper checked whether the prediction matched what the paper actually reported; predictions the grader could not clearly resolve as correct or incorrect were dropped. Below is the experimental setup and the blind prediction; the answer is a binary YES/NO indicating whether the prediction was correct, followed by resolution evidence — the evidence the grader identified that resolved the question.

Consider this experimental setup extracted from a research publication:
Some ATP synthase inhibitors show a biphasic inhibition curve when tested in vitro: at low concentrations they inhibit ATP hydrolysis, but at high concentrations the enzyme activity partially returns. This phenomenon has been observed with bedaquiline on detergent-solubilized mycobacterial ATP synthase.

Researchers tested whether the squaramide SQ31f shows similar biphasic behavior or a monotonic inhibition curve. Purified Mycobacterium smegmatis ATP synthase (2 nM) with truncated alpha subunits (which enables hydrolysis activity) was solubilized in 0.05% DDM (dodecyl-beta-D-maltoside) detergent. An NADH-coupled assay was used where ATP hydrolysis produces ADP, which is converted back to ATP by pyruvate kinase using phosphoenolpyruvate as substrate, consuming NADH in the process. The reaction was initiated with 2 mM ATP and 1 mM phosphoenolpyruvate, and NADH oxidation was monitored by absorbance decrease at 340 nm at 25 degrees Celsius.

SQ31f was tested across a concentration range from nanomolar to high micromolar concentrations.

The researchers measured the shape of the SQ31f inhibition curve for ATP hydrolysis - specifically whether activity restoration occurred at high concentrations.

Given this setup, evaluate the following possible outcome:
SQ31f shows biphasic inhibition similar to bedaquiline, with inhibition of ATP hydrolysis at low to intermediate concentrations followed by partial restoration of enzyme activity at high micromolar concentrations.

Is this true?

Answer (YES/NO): NO